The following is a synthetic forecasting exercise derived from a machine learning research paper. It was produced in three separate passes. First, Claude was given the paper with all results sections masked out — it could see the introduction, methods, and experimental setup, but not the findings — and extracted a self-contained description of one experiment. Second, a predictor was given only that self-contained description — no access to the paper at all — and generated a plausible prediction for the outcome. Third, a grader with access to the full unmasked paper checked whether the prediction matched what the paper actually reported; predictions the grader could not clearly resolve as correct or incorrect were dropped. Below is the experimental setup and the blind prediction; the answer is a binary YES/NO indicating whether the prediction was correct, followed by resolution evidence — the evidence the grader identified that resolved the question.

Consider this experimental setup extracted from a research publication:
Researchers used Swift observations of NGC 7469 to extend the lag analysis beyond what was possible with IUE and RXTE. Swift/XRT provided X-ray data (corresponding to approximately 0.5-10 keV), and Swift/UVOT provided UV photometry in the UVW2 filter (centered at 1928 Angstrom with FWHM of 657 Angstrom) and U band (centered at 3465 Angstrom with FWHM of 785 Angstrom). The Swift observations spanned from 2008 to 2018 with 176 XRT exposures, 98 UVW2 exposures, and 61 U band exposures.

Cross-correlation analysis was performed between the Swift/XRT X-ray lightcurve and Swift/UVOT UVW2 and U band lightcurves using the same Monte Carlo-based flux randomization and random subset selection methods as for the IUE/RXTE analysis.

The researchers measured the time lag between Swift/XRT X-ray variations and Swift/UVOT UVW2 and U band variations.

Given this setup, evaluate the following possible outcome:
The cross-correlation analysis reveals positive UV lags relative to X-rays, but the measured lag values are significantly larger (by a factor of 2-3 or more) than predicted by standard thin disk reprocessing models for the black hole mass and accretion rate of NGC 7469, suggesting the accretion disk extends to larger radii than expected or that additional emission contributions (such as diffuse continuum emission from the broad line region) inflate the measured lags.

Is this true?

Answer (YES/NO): YES